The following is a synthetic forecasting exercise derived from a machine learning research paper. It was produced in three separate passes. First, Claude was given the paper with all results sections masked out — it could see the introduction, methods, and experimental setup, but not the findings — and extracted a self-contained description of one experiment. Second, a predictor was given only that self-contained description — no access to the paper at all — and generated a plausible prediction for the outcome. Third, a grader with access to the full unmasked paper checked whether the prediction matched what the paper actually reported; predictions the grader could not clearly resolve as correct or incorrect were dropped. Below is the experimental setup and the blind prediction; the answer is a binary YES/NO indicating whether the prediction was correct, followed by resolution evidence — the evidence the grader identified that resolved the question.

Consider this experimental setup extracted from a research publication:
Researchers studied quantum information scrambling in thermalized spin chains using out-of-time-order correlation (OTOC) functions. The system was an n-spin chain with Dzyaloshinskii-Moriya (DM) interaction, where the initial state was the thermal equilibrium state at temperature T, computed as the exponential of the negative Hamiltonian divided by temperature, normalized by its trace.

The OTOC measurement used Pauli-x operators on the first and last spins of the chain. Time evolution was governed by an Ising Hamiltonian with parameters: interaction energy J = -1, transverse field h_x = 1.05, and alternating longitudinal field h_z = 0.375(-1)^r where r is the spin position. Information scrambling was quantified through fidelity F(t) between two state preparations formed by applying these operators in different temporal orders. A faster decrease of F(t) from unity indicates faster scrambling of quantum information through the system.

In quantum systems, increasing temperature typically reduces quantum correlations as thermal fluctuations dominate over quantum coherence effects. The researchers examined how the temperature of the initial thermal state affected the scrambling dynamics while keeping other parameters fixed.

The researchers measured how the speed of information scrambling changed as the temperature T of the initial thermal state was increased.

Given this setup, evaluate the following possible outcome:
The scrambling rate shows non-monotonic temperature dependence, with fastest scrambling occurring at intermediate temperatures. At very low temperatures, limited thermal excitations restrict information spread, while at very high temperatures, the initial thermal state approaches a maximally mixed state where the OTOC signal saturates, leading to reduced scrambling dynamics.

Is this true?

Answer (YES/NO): NO